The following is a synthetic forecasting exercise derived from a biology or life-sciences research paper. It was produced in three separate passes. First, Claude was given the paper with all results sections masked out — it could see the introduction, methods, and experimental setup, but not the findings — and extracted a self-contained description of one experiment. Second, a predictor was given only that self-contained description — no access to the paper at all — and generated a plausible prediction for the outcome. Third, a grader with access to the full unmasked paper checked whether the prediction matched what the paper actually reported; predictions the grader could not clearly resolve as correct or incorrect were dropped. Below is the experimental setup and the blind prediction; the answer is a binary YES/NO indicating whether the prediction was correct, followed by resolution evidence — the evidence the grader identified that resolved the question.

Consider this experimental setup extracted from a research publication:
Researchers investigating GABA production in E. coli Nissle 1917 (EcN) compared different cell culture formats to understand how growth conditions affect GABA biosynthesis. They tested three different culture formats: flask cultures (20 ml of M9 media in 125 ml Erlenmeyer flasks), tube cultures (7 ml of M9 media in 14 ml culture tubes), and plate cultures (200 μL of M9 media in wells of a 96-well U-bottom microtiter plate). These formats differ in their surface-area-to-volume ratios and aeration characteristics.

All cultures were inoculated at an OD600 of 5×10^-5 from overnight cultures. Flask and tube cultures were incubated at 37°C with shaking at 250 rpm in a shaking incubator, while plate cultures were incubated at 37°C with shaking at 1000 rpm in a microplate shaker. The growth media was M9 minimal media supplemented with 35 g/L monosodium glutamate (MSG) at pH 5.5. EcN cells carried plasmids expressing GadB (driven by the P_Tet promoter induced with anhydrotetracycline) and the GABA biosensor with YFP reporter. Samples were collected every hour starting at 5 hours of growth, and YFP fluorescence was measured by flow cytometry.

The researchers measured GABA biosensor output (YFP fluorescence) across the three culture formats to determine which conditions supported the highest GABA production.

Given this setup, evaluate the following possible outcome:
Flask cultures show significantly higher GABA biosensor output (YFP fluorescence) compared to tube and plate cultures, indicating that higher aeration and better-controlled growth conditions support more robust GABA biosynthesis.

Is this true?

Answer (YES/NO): NO